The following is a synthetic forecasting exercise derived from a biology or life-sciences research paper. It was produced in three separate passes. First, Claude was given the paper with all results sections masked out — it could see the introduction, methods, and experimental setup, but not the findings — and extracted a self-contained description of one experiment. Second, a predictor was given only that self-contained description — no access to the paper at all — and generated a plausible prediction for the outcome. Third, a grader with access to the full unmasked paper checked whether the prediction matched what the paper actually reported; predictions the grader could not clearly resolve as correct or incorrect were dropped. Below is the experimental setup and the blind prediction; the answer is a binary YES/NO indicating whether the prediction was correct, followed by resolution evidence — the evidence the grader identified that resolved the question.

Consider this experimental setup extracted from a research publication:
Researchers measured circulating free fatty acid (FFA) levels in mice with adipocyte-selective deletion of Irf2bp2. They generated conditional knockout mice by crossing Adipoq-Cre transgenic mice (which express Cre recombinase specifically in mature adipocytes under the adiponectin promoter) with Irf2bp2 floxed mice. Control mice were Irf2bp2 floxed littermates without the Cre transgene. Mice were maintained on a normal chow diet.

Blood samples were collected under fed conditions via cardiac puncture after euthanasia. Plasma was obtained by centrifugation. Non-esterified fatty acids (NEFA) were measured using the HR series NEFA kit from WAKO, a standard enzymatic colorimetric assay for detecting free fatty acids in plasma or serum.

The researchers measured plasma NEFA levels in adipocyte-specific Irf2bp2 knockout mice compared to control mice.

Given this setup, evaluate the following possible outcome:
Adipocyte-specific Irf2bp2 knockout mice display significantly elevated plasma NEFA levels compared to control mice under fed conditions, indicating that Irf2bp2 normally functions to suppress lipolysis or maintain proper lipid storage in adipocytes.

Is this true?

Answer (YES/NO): YES